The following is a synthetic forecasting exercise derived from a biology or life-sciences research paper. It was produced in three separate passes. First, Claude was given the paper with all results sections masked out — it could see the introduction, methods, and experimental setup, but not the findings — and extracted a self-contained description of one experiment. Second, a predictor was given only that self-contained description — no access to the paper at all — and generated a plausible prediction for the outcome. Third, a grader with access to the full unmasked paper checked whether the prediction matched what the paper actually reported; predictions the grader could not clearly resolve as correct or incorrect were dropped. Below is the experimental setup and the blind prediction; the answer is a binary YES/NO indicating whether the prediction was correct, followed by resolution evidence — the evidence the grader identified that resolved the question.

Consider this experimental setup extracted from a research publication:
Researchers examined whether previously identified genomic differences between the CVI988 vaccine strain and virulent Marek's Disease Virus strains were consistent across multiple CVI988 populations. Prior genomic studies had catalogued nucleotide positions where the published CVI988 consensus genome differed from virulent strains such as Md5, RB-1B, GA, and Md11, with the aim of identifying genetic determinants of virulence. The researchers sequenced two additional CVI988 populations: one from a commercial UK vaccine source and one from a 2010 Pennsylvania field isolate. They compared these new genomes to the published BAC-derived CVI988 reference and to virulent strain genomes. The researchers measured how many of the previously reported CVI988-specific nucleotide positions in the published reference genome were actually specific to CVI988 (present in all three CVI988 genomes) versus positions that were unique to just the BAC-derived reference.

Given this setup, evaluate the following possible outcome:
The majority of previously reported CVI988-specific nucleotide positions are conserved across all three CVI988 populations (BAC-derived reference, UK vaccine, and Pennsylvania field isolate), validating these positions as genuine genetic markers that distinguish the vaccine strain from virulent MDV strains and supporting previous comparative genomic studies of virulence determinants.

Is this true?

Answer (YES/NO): NO